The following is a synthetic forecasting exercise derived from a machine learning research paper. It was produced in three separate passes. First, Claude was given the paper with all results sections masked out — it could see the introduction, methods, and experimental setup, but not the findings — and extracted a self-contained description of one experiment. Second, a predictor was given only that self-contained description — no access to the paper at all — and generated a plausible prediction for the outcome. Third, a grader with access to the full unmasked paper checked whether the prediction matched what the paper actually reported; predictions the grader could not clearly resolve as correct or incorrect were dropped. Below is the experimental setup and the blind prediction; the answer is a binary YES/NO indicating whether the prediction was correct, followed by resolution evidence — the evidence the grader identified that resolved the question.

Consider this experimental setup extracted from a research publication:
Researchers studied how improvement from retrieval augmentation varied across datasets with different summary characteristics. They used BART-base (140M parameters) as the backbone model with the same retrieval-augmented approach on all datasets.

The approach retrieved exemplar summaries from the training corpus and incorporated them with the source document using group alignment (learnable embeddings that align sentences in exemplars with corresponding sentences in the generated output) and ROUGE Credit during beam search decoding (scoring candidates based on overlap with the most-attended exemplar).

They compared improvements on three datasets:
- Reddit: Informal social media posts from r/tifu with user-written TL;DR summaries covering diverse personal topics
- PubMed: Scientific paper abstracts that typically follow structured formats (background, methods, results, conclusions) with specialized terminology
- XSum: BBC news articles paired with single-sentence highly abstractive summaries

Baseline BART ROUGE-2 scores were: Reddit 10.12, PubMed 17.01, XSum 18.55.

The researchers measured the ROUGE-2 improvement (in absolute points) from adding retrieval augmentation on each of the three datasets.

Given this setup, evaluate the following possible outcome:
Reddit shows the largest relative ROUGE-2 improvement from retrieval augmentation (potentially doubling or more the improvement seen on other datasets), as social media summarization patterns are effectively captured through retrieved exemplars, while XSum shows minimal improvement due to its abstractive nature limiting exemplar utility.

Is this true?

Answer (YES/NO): NO